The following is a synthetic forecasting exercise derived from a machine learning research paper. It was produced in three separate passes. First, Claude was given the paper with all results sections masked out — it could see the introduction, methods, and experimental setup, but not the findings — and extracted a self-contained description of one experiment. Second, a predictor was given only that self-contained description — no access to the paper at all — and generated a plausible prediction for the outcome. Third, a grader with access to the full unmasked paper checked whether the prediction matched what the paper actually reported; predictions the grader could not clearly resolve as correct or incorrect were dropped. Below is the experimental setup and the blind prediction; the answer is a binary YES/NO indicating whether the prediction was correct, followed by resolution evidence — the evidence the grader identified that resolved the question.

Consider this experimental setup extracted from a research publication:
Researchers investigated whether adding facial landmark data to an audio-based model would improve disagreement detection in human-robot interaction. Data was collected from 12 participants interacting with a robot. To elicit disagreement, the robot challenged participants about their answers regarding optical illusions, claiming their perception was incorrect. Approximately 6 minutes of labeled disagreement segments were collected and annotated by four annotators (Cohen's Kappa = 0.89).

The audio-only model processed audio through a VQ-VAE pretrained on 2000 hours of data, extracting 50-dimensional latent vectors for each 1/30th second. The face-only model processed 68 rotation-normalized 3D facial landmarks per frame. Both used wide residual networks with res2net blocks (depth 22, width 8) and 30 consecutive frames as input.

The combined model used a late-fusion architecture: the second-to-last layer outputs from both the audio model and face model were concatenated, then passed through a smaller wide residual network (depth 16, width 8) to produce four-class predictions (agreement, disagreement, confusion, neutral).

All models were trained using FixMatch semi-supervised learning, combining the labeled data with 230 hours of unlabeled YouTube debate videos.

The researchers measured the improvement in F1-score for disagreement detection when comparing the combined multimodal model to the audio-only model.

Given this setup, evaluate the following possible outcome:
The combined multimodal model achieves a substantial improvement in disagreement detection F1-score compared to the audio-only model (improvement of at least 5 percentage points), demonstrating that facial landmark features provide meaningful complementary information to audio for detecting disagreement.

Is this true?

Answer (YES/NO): YES